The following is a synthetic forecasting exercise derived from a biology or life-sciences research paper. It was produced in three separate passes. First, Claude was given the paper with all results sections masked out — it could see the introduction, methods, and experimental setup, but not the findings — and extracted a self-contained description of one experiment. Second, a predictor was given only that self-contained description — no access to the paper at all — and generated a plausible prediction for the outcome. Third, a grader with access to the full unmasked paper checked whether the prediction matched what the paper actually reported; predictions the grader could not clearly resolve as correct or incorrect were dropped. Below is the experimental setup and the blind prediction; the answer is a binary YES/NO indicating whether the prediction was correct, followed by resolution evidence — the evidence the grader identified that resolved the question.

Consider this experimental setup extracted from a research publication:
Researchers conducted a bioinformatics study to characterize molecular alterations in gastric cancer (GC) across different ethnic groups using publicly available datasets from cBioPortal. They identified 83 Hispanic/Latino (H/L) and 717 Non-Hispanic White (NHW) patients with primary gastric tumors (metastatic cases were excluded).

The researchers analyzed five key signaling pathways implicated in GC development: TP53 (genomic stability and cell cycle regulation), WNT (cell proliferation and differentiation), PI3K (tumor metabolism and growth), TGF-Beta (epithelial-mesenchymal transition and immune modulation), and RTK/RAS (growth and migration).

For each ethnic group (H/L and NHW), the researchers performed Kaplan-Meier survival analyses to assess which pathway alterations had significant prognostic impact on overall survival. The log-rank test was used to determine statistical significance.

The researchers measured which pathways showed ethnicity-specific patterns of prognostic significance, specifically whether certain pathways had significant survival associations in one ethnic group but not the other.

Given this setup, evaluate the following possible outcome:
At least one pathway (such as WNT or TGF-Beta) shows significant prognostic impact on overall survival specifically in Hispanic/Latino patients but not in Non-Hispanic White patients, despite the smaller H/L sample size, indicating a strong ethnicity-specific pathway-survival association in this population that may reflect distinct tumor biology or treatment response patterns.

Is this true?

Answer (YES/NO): NO